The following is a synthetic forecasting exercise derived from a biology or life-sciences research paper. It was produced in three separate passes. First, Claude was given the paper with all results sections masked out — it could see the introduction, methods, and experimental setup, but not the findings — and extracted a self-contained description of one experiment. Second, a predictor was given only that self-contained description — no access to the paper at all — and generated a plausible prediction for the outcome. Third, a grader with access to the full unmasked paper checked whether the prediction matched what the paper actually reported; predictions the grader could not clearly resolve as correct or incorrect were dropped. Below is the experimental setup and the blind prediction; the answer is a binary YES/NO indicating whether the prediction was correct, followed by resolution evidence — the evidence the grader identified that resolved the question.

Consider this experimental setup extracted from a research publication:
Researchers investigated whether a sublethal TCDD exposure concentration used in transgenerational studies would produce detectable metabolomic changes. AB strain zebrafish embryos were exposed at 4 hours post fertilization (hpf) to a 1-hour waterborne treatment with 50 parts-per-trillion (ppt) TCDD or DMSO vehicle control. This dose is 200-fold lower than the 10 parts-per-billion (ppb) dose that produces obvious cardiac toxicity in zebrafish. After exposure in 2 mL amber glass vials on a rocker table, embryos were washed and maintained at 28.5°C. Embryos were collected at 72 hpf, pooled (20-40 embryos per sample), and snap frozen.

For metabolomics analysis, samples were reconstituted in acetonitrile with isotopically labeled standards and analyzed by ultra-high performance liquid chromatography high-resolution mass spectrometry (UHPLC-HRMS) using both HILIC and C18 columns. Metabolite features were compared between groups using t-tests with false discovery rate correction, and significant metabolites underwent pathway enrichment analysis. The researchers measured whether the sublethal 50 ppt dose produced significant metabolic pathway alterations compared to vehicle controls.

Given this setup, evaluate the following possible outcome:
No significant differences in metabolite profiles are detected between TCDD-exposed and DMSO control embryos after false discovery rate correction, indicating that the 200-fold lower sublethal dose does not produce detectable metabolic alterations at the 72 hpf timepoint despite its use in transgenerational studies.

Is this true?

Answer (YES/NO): NO